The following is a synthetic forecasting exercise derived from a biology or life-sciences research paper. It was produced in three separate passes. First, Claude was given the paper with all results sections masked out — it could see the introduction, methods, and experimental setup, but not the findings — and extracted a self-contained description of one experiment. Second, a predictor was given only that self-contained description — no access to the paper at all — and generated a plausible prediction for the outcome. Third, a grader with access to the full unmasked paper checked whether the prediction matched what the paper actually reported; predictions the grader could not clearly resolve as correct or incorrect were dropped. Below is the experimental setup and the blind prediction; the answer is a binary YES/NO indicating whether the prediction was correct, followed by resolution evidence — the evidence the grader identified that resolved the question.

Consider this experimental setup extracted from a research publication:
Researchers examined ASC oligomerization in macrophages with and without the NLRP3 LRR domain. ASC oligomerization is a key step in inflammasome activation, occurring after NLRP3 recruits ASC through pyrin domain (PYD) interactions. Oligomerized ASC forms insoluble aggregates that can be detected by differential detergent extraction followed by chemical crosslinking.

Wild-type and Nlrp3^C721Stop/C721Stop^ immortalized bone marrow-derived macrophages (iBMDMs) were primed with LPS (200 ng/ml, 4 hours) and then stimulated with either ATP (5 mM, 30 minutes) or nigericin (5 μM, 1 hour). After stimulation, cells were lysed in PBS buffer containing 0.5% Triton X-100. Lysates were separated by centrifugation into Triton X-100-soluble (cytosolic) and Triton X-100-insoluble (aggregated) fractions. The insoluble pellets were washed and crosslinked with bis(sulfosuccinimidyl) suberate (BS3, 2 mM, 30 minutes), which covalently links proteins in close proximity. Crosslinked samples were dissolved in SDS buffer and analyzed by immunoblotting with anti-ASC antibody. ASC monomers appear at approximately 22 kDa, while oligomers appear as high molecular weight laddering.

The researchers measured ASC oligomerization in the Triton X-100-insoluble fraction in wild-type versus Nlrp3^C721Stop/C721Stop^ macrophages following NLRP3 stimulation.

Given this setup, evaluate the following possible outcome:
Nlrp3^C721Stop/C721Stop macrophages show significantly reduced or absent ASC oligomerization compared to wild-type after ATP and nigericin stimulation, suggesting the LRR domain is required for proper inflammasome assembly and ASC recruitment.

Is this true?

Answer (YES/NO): YES